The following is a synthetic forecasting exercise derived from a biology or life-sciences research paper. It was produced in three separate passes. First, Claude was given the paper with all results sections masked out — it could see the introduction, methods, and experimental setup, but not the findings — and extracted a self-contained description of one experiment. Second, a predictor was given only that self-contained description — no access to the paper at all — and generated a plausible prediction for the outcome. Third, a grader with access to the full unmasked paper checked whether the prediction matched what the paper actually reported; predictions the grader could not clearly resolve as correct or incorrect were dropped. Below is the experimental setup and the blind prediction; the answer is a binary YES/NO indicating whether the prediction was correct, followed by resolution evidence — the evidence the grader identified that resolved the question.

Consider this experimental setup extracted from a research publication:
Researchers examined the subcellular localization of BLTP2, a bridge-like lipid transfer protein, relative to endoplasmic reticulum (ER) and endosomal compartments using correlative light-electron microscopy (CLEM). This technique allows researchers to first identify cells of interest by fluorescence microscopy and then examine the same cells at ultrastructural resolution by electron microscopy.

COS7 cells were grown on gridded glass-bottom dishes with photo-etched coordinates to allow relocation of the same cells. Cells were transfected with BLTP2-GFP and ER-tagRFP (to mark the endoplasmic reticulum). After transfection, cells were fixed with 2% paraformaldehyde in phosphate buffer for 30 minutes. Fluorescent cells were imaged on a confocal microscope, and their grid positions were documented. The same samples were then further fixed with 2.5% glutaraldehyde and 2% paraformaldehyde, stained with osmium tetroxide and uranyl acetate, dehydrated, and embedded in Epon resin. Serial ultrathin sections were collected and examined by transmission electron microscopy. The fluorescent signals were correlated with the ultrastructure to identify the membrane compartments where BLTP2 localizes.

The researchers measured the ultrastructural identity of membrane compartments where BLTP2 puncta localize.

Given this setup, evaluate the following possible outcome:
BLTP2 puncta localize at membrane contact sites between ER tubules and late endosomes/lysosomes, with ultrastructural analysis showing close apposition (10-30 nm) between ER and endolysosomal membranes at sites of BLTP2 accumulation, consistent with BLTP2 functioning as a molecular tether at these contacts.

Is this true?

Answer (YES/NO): NO